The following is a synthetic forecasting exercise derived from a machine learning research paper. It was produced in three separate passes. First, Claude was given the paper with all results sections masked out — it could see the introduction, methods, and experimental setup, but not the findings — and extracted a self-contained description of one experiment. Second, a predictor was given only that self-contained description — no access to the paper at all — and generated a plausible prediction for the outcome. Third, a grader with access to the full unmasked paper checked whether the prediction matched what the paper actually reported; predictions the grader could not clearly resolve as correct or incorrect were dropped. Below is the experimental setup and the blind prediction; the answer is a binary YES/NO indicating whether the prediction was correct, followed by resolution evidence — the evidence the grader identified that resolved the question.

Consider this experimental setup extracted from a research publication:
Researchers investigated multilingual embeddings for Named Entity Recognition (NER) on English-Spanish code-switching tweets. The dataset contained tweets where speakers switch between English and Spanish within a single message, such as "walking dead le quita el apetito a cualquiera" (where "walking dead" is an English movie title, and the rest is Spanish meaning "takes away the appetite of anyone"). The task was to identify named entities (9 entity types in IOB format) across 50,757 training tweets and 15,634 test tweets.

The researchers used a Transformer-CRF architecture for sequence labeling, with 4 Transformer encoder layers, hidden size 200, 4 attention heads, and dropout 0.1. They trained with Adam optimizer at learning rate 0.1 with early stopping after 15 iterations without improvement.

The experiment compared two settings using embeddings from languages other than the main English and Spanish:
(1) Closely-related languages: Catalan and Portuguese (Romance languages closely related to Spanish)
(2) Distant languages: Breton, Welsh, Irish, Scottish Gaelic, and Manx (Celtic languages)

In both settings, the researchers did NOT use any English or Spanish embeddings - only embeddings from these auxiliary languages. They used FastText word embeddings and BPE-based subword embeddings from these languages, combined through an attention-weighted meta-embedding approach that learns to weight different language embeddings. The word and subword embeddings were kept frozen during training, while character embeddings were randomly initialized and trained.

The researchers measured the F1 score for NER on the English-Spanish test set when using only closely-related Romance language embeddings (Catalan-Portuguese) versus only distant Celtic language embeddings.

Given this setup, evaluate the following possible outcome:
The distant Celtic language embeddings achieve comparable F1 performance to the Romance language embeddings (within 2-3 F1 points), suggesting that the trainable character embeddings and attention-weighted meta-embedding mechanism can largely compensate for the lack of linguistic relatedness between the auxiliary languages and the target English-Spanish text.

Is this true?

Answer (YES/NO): NO